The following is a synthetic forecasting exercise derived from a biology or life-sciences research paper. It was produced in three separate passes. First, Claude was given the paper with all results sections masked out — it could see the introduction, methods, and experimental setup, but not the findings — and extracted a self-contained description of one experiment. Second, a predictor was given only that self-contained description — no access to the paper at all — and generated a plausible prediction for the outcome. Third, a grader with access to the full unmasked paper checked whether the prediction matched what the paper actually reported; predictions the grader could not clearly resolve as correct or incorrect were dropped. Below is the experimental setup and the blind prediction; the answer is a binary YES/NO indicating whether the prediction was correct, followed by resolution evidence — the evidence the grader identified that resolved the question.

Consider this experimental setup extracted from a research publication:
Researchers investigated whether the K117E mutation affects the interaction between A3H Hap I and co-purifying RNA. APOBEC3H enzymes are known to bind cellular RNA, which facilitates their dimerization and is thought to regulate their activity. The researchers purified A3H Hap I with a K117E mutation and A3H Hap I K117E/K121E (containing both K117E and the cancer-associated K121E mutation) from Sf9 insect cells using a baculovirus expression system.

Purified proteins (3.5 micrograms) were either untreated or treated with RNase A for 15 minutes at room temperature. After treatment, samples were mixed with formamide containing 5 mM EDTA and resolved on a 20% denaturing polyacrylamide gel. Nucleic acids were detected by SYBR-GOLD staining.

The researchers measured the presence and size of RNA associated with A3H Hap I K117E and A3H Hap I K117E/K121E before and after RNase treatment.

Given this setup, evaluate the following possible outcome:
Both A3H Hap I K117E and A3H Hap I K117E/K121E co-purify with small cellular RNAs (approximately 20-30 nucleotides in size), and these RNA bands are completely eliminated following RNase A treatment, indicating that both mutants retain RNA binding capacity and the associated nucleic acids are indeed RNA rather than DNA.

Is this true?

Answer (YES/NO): NO